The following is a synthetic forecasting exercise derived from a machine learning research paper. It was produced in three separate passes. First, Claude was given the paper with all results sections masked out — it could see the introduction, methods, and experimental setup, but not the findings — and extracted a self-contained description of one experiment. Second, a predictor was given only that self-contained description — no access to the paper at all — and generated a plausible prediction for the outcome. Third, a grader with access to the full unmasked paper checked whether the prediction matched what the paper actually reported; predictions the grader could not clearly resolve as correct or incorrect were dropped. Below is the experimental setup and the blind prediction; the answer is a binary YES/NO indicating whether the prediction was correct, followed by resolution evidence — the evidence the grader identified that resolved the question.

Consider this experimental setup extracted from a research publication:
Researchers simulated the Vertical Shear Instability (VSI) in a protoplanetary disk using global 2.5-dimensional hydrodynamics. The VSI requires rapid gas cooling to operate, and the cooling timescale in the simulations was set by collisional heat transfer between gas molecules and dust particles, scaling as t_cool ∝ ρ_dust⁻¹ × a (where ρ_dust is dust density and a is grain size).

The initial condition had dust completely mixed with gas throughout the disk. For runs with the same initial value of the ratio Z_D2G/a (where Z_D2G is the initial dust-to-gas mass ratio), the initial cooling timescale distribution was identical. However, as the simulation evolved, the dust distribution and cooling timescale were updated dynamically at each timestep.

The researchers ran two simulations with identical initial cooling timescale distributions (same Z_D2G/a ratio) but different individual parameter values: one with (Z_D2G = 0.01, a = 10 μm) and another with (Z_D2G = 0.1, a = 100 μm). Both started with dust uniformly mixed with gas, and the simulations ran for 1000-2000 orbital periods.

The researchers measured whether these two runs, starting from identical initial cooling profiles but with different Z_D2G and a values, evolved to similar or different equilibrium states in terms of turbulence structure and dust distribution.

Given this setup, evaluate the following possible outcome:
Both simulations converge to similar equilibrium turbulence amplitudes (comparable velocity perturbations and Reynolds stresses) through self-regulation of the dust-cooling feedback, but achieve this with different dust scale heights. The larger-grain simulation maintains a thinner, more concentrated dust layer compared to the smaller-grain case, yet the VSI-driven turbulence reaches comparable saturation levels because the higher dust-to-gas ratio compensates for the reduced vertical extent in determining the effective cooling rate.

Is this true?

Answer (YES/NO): NO